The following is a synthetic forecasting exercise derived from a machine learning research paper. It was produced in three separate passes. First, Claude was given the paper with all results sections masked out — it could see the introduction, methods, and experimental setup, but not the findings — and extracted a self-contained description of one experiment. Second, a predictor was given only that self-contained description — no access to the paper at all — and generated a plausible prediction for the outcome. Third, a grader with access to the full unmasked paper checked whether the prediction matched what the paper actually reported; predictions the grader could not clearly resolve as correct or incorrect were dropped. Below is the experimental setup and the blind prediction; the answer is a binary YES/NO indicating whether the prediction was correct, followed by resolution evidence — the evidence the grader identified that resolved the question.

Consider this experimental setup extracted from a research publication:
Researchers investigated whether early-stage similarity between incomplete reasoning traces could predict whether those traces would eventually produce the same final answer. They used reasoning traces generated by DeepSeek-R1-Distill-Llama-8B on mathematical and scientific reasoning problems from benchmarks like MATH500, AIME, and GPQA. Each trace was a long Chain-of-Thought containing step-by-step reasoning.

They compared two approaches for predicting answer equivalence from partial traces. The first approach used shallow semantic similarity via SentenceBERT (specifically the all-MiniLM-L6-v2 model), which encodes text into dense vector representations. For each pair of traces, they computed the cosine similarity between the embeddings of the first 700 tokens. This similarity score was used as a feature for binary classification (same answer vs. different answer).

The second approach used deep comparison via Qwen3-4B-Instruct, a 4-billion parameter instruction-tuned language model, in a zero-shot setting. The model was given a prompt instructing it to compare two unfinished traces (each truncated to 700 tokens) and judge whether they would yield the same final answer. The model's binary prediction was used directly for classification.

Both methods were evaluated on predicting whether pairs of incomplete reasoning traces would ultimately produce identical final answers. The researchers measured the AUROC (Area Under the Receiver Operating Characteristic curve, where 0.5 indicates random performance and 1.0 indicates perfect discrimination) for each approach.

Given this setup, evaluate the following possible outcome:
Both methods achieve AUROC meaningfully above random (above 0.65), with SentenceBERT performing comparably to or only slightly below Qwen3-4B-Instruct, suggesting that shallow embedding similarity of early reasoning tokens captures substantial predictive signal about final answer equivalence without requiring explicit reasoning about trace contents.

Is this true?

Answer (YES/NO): NO